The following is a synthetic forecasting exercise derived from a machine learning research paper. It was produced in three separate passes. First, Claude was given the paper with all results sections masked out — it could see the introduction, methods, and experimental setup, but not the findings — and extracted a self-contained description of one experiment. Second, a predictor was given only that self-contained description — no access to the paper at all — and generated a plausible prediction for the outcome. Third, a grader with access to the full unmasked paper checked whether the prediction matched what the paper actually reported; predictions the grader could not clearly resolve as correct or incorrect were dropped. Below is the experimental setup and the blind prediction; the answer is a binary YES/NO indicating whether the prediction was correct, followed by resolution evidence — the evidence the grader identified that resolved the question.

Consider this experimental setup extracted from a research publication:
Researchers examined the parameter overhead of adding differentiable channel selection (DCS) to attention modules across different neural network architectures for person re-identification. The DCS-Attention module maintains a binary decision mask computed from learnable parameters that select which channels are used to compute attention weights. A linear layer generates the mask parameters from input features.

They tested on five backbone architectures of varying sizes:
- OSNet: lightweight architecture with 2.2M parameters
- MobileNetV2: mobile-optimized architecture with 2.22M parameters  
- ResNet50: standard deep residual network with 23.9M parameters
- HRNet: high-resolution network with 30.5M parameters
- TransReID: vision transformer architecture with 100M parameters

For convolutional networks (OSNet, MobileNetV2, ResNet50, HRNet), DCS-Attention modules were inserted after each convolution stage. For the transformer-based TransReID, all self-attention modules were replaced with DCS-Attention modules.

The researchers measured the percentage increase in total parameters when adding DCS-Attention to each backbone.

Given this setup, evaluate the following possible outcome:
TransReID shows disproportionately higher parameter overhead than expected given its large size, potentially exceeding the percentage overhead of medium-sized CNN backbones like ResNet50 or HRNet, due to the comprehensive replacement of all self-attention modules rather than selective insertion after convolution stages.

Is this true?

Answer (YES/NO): NO